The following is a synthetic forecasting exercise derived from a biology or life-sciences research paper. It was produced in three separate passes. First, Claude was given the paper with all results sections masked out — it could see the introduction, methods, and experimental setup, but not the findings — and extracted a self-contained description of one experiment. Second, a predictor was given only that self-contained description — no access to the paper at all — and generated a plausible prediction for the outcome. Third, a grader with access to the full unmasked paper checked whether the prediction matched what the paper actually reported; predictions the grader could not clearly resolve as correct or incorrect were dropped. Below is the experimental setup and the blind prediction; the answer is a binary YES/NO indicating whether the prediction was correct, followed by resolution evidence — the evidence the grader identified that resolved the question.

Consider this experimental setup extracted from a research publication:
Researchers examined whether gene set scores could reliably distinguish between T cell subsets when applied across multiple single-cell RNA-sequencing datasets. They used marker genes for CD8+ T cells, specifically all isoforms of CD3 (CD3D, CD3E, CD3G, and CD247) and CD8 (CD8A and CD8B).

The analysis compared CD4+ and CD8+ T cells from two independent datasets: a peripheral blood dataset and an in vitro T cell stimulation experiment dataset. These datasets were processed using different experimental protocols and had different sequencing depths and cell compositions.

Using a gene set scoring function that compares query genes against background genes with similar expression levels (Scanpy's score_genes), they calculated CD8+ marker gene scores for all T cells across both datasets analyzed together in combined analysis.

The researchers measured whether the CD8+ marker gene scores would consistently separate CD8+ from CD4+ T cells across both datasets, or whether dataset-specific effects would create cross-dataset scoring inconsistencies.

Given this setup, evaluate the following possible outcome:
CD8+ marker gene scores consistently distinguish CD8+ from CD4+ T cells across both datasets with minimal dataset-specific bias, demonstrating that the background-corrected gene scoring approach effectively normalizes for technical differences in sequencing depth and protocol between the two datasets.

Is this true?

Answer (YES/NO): NO